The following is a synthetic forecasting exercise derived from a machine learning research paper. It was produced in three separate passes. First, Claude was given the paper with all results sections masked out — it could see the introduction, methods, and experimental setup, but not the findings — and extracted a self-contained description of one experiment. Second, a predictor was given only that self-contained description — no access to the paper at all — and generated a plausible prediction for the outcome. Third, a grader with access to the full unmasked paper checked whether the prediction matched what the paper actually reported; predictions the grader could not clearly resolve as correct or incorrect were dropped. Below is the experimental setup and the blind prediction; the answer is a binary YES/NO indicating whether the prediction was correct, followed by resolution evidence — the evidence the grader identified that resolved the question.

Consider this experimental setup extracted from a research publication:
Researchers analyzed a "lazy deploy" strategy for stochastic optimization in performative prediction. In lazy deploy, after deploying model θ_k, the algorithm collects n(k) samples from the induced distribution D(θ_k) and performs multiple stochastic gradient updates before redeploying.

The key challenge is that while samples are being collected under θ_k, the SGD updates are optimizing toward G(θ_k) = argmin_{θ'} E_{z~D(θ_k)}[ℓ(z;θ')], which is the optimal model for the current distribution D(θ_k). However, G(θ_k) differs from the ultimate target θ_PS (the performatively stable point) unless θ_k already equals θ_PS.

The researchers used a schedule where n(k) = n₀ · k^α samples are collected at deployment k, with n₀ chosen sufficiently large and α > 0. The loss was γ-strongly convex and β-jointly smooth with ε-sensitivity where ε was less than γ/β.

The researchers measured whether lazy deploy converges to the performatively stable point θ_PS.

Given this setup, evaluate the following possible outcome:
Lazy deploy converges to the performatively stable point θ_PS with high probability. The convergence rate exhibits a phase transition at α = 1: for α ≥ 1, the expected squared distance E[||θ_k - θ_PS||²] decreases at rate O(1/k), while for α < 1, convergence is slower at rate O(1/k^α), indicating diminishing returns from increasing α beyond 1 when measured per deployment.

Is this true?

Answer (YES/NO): NO